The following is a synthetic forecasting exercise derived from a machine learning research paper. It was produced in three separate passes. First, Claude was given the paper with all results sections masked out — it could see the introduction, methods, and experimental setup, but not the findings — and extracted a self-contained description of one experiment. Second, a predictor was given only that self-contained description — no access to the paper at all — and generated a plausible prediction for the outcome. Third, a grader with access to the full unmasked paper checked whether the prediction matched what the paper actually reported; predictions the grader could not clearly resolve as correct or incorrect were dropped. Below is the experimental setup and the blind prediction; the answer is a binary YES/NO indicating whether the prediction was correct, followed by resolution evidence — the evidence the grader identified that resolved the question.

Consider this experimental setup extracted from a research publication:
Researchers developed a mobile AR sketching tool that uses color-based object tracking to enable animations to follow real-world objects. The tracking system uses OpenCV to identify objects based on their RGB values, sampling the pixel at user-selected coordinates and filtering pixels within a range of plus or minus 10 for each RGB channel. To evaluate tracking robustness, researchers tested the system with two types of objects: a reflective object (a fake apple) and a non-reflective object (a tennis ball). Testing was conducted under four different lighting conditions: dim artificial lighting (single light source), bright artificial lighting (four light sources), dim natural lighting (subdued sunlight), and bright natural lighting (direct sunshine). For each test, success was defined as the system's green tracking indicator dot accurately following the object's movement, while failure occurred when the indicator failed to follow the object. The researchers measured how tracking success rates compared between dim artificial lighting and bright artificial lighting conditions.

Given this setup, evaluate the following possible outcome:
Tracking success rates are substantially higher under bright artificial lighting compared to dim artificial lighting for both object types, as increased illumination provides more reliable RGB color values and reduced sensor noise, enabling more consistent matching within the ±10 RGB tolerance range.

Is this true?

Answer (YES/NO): NO